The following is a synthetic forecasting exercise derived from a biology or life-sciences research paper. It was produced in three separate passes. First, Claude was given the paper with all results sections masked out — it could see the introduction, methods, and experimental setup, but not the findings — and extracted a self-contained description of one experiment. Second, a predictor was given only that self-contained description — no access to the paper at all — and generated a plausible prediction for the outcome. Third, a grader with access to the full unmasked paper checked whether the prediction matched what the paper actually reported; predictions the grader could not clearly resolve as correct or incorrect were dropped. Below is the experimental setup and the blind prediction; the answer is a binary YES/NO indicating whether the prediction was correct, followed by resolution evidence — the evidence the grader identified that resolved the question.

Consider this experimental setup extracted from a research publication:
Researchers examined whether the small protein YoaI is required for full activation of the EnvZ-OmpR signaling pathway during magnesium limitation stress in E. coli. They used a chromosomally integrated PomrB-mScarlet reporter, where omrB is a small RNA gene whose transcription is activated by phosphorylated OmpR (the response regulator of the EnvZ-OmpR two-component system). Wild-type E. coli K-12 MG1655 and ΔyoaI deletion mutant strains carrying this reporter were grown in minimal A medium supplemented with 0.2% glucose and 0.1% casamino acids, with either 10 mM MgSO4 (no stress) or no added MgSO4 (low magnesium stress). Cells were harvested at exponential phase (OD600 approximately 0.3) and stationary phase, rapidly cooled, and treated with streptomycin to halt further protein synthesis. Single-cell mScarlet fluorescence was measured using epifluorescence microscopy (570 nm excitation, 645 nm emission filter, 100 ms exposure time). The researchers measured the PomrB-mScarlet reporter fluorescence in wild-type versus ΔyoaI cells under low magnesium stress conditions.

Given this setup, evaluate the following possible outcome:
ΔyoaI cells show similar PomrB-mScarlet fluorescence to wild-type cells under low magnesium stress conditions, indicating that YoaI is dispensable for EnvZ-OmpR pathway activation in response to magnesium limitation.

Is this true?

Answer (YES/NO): NO